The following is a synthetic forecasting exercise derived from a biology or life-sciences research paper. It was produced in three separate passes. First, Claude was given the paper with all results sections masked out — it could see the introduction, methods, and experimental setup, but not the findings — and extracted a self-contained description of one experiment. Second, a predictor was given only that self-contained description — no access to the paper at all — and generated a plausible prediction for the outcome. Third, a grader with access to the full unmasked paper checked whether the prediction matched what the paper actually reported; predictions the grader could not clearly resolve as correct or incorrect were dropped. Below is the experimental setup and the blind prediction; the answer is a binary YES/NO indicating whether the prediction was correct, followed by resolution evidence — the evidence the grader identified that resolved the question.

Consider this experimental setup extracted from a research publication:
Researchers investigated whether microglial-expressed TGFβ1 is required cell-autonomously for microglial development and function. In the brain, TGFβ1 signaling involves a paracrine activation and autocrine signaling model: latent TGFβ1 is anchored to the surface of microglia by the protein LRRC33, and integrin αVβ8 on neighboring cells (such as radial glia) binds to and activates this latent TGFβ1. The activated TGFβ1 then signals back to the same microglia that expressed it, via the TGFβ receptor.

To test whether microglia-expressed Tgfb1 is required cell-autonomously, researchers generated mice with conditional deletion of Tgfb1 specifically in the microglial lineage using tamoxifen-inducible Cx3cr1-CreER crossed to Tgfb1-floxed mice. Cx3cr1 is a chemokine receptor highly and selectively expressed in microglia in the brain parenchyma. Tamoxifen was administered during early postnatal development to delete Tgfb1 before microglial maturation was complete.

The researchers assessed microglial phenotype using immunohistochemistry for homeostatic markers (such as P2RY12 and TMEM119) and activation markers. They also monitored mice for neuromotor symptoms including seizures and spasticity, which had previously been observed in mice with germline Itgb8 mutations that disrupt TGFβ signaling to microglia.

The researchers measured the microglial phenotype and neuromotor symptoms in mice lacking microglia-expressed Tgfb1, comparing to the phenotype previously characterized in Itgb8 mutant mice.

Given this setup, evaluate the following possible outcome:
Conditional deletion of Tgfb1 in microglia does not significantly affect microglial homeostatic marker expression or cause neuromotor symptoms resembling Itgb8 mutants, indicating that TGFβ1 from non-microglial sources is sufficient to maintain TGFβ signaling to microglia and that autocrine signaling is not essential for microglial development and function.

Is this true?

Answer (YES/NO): NO